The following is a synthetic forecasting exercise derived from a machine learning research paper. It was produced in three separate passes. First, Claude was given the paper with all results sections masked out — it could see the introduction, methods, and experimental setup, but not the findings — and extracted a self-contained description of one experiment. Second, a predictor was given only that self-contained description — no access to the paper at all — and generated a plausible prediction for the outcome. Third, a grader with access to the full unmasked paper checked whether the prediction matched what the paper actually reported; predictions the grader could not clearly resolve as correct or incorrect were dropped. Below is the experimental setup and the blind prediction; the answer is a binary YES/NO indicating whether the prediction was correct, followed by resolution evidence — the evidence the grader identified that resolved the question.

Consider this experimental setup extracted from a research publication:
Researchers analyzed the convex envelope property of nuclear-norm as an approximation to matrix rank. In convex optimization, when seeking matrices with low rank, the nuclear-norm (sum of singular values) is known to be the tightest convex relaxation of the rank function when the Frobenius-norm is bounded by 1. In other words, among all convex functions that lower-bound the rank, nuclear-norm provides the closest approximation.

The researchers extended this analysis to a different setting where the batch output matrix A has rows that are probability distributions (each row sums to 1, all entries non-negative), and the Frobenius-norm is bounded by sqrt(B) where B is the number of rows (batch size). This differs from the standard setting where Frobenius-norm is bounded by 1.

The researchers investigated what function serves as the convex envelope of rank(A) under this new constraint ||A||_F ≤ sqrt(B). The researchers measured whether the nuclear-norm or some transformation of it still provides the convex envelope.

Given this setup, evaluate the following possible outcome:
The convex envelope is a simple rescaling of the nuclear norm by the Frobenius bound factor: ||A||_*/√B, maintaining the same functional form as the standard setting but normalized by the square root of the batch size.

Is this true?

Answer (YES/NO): YES